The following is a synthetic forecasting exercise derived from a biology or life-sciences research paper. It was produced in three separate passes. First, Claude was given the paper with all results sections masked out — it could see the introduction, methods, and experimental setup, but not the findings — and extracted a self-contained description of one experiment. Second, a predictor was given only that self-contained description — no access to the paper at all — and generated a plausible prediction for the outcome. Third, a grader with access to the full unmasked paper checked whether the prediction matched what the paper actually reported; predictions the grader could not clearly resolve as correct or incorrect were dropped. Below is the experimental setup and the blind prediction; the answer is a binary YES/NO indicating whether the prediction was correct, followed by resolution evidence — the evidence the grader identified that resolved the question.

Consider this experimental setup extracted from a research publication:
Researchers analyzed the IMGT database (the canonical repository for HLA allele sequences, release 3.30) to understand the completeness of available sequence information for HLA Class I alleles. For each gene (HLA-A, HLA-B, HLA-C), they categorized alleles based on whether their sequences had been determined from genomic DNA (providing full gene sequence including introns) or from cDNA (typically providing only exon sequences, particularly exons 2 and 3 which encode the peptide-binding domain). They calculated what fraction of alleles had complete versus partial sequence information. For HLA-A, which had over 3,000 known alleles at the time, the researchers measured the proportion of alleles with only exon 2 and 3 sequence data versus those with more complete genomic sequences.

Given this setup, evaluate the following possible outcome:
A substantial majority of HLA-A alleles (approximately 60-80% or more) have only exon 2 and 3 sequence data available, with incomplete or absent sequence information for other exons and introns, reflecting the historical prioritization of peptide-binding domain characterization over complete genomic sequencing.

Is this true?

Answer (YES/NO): NO